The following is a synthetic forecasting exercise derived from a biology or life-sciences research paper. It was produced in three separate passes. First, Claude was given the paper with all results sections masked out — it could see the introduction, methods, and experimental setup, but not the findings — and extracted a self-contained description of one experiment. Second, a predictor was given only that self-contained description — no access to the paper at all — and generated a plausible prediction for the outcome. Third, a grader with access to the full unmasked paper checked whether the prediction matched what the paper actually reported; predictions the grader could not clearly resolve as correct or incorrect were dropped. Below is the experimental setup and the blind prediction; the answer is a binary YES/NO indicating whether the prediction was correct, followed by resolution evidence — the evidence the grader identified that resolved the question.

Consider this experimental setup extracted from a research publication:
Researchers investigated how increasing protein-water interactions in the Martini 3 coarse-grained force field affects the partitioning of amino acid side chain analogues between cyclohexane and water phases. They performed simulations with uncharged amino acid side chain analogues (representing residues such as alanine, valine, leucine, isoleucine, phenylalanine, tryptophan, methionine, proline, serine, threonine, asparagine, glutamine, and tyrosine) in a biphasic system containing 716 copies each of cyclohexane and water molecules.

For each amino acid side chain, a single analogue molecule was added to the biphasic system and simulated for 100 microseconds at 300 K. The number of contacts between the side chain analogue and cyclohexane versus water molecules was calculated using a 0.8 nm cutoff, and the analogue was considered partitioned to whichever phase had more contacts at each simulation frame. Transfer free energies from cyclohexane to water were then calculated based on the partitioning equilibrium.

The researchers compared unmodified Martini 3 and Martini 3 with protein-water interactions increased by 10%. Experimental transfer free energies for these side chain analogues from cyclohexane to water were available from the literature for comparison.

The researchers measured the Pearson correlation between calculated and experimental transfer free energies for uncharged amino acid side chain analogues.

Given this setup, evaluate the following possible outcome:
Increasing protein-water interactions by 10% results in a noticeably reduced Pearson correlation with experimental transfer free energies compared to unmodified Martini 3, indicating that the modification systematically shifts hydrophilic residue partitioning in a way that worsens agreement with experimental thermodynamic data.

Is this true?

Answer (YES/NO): NO